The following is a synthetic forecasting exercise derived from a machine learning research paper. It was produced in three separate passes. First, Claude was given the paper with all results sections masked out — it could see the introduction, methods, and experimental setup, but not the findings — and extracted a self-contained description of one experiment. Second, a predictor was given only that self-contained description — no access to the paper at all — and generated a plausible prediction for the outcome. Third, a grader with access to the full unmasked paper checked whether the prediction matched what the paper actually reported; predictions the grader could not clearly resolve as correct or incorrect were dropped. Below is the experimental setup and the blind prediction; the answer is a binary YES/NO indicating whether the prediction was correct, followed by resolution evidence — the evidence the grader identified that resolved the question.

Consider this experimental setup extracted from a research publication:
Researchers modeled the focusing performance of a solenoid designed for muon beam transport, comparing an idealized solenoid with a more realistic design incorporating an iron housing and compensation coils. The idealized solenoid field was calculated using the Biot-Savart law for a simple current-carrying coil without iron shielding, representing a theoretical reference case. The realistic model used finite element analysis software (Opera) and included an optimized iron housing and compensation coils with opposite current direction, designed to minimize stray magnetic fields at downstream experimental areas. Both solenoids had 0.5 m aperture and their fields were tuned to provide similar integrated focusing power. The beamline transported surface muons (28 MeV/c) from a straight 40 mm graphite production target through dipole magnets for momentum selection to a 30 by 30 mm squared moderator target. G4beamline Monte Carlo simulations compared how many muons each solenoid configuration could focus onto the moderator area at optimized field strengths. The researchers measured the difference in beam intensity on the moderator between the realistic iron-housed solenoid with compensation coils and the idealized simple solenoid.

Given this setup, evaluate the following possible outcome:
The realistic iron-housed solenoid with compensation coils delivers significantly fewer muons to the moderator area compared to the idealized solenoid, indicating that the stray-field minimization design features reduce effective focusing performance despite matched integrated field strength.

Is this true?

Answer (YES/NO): NO